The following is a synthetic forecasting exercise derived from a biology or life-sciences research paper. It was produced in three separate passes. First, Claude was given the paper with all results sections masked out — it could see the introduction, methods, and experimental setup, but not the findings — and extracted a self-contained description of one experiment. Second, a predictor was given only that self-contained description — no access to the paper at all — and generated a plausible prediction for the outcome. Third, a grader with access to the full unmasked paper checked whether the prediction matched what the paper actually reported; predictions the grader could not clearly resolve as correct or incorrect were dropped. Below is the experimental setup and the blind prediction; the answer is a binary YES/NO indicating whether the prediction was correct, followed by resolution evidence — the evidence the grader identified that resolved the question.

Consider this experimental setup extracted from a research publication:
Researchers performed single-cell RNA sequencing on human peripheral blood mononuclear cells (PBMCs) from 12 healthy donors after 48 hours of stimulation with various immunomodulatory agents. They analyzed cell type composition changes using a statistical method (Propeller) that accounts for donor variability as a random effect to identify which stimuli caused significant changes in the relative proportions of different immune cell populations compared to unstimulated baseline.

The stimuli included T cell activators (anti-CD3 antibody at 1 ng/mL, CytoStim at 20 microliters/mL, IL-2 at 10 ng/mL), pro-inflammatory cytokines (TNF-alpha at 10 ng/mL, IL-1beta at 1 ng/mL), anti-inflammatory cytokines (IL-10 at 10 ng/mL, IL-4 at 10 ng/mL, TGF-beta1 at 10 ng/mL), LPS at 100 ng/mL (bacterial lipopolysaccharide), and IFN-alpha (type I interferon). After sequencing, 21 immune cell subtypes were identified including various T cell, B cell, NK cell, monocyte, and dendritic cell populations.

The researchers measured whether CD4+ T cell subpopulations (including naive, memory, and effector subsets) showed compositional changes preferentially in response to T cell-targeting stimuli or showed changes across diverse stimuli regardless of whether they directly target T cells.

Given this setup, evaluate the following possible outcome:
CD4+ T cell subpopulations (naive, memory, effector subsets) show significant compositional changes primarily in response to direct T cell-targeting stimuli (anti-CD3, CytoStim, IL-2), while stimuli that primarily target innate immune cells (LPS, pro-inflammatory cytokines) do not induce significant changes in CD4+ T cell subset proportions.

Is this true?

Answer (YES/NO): NO